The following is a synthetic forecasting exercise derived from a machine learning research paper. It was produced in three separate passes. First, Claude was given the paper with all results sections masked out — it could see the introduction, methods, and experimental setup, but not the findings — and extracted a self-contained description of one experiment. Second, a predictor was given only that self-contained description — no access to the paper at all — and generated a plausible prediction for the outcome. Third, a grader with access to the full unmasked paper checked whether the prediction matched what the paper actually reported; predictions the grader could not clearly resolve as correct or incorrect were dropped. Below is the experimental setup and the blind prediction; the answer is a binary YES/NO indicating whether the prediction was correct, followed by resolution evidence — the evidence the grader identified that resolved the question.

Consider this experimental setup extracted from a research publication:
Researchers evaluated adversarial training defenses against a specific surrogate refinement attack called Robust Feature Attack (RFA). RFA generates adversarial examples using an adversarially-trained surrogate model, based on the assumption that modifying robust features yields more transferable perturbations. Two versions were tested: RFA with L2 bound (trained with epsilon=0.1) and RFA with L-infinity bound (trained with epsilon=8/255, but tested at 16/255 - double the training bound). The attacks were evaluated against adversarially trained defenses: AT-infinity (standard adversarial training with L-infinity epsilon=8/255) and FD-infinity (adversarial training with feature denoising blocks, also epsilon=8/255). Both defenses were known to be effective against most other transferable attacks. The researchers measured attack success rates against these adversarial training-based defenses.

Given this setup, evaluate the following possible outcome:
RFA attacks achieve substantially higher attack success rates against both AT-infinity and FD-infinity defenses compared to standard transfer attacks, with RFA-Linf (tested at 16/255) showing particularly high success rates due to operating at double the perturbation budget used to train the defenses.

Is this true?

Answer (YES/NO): YES